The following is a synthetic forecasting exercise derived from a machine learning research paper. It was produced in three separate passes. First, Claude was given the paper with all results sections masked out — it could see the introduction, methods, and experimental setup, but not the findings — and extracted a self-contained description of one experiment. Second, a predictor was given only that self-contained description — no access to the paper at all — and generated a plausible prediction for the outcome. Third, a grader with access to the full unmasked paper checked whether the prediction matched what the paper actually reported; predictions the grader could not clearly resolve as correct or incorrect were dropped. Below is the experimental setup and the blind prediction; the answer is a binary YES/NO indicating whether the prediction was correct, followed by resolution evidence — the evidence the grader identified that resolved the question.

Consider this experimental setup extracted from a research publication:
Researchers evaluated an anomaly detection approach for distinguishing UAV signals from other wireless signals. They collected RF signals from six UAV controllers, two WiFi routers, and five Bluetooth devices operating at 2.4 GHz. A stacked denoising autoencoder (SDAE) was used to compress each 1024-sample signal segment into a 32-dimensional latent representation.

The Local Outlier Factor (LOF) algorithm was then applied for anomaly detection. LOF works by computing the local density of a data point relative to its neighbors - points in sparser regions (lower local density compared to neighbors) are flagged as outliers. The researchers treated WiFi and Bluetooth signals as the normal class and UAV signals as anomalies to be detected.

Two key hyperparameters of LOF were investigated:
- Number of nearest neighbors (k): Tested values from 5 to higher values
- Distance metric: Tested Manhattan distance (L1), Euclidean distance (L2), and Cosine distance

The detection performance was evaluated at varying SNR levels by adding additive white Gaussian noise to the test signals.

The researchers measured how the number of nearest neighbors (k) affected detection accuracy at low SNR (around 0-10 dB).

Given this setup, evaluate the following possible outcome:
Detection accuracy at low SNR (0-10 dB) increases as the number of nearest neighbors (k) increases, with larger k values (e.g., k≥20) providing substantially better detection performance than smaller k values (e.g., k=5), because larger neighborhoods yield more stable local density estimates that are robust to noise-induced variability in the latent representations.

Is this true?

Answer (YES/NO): YES